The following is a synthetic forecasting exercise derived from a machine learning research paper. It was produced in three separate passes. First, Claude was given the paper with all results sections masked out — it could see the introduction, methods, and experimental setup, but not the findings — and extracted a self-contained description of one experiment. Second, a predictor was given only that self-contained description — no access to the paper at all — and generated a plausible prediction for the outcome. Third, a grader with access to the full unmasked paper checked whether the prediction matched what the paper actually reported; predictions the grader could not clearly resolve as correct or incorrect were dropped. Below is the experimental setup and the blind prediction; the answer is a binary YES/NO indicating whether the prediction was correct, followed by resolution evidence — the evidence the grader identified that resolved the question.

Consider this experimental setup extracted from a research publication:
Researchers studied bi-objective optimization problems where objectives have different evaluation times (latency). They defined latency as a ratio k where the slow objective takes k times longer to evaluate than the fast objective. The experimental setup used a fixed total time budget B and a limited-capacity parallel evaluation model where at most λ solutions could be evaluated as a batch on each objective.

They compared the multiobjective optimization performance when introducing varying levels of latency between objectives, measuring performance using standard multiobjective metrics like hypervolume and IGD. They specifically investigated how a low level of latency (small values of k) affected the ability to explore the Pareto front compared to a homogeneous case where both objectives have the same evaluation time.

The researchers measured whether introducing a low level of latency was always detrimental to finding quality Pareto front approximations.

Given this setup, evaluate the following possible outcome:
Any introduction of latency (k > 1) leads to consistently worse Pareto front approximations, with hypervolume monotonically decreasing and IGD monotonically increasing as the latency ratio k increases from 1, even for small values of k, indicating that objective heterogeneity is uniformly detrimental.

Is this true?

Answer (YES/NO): NO